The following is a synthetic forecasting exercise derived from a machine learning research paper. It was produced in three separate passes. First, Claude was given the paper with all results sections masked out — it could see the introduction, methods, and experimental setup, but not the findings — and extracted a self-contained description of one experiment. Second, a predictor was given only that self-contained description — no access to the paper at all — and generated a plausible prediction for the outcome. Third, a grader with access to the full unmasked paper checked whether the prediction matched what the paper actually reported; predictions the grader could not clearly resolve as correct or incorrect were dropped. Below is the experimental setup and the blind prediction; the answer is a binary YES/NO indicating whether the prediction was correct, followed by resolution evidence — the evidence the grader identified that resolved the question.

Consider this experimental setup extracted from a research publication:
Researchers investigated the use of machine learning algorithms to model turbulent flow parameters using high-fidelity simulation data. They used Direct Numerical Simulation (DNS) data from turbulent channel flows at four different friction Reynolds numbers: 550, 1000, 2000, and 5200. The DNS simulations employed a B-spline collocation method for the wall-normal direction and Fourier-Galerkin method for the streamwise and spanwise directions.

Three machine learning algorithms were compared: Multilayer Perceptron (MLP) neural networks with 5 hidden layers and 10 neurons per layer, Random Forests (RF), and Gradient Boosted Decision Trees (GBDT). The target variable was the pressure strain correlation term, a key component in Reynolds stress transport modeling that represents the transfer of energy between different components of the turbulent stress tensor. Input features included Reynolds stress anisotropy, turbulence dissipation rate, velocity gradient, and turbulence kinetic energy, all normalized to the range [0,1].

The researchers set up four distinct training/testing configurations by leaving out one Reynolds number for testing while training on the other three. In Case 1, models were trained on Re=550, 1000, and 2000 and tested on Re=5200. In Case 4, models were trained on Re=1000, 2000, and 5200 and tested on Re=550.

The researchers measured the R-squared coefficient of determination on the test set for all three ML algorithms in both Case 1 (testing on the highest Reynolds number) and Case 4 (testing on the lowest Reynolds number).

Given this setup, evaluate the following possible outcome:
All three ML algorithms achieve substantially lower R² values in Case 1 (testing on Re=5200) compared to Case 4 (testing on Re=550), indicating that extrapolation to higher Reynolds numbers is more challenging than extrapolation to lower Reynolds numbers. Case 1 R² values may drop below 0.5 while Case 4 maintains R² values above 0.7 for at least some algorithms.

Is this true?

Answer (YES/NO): NO